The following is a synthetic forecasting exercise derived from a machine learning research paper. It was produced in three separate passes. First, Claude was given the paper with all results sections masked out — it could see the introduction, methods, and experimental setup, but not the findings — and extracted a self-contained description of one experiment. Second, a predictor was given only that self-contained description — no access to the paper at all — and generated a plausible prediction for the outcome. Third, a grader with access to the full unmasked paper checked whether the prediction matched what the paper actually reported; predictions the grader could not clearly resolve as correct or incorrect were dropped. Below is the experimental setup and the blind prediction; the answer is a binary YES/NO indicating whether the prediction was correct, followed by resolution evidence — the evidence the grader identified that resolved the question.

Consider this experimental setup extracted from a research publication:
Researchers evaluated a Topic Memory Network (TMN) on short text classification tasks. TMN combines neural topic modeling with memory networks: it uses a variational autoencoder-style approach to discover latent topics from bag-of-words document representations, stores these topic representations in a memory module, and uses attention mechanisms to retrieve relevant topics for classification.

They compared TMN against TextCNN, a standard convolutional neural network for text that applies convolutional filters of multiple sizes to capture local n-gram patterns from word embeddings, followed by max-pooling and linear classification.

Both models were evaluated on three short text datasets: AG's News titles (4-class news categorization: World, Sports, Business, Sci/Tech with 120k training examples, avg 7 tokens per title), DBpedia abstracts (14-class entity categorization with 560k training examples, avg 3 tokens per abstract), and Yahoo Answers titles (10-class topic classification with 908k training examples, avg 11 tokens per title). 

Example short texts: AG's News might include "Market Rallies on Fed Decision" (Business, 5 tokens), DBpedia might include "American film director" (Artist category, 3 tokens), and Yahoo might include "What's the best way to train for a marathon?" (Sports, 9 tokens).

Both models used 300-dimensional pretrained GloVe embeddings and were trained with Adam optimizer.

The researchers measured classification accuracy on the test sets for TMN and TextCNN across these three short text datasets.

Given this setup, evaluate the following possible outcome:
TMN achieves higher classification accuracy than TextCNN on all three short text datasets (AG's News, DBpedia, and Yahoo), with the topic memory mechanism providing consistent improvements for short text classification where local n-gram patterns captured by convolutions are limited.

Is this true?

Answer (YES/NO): NO